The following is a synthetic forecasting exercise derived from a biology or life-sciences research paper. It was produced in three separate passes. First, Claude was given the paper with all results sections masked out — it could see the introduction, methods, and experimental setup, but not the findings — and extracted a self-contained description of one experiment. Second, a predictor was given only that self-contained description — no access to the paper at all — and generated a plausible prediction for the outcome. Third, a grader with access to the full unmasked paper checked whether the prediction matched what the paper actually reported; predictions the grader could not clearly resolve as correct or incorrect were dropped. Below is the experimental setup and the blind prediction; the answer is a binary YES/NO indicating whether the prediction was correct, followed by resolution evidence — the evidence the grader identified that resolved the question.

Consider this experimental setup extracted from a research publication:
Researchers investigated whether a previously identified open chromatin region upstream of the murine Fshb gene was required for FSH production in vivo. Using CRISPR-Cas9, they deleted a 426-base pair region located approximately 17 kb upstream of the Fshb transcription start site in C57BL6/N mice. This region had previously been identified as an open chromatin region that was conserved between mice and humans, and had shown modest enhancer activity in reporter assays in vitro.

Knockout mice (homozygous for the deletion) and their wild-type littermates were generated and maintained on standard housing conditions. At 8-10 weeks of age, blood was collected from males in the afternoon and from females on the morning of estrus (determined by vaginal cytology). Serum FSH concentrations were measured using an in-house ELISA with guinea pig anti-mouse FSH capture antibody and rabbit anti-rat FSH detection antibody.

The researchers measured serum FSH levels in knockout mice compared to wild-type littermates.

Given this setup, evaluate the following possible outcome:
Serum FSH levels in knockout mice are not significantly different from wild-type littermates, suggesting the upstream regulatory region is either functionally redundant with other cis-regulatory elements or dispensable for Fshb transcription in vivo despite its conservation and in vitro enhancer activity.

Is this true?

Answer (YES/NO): YES